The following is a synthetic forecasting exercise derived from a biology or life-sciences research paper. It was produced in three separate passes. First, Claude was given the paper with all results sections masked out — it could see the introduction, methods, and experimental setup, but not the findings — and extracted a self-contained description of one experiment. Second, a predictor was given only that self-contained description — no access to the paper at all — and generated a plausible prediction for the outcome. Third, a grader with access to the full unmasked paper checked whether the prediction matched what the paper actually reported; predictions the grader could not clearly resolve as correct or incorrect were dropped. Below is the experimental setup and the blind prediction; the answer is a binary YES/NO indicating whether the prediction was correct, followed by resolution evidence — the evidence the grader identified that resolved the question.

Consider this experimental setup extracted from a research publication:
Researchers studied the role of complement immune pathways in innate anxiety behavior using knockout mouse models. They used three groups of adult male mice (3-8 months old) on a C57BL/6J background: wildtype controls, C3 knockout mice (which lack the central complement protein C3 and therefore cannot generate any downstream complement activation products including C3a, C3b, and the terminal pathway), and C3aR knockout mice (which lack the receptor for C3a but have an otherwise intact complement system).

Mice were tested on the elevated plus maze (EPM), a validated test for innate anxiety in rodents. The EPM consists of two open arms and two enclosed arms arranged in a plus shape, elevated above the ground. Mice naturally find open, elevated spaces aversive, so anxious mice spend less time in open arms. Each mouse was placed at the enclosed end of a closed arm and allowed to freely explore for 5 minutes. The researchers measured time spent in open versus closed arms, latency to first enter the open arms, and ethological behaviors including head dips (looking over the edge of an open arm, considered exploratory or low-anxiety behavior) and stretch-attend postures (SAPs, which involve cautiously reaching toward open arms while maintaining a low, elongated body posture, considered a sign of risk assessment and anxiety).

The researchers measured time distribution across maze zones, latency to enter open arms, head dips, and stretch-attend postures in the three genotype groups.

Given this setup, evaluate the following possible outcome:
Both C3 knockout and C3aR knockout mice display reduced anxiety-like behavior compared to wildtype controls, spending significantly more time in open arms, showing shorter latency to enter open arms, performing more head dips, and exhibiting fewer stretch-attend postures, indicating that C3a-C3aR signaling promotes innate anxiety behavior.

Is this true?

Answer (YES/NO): NO